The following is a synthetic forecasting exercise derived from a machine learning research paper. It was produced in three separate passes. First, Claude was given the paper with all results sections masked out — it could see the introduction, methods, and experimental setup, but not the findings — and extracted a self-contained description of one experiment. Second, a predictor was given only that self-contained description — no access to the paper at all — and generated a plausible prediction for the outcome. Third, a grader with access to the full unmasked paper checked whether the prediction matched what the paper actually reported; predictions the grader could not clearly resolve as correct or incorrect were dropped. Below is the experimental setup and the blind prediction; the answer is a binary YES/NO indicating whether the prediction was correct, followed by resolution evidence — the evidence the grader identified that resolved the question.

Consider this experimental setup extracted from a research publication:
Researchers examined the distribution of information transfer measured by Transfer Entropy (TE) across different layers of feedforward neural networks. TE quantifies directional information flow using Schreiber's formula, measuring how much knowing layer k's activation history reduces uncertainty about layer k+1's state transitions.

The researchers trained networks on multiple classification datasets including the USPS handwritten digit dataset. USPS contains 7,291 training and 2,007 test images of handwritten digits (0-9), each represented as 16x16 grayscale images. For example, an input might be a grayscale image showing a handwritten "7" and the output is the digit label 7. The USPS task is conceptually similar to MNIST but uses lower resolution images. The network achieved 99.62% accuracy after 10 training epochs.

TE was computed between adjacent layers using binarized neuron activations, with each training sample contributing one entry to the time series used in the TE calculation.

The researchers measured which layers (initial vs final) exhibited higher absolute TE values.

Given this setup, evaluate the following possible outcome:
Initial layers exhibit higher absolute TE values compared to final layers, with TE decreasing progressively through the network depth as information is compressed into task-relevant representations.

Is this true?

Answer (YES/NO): NO